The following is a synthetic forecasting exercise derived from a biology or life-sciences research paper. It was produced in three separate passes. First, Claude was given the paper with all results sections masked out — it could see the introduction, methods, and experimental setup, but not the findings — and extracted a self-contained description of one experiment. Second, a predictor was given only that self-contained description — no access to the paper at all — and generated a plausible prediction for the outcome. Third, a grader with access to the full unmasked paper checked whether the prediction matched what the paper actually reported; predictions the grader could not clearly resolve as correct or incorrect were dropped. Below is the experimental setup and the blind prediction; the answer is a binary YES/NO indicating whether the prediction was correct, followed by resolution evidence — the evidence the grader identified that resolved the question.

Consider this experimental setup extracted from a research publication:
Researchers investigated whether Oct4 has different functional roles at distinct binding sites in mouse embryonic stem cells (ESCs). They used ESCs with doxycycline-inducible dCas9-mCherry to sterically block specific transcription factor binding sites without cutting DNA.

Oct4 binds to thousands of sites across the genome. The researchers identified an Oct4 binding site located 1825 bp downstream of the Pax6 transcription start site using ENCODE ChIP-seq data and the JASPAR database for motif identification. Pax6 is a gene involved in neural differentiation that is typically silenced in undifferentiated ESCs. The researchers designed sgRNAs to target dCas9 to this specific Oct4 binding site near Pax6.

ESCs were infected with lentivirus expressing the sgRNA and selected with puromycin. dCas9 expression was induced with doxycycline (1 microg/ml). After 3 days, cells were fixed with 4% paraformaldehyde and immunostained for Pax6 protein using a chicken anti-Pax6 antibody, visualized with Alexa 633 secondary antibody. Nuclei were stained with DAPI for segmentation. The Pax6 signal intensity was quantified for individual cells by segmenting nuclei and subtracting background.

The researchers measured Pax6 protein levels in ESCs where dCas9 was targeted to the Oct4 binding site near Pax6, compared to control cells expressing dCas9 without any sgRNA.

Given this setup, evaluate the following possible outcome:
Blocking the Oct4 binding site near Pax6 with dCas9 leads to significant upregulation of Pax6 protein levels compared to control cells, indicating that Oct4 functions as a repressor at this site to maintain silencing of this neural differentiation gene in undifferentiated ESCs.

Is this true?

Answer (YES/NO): YES